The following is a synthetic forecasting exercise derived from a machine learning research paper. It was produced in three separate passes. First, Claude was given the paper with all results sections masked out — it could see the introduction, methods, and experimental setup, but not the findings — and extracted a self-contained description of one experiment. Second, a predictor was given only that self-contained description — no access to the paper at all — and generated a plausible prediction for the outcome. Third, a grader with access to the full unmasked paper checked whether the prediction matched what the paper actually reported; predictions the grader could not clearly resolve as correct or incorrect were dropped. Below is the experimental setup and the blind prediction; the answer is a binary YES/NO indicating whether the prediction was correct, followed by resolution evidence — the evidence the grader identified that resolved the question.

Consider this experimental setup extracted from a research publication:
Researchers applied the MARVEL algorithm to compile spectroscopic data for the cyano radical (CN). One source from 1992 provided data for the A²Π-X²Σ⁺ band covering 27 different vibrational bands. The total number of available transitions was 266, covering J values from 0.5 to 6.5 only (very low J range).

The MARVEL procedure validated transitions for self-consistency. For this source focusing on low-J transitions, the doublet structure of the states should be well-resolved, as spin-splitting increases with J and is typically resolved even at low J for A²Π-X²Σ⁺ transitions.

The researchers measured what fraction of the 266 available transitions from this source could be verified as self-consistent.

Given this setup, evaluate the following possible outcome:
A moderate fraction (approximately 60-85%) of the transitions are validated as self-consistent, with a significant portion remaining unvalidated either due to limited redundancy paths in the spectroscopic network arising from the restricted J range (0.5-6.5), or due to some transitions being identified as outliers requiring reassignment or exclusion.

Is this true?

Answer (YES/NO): NO